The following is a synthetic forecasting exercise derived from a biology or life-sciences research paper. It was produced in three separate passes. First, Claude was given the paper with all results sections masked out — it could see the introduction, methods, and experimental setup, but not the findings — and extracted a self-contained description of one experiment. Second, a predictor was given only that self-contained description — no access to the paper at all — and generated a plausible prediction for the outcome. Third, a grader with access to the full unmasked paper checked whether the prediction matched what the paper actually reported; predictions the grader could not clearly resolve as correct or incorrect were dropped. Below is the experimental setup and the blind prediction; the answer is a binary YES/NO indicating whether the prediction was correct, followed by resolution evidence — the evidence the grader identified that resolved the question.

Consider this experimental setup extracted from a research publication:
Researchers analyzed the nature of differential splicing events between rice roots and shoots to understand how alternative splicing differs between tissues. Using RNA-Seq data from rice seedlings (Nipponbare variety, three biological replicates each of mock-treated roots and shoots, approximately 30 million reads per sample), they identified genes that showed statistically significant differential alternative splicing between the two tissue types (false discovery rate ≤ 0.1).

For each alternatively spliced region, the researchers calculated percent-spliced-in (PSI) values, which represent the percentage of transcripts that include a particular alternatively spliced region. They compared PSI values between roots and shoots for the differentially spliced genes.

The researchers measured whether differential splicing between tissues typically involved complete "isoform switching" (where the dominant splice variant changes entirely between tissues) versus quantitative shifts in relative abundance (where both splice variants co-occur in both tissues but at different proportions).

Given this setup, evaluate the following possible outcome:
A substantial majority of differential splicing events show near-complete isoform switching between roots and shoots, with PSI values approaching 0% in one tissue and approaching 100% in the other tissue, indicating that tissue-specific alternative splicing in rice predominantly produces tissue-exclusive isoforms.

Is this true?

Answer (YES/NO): NO